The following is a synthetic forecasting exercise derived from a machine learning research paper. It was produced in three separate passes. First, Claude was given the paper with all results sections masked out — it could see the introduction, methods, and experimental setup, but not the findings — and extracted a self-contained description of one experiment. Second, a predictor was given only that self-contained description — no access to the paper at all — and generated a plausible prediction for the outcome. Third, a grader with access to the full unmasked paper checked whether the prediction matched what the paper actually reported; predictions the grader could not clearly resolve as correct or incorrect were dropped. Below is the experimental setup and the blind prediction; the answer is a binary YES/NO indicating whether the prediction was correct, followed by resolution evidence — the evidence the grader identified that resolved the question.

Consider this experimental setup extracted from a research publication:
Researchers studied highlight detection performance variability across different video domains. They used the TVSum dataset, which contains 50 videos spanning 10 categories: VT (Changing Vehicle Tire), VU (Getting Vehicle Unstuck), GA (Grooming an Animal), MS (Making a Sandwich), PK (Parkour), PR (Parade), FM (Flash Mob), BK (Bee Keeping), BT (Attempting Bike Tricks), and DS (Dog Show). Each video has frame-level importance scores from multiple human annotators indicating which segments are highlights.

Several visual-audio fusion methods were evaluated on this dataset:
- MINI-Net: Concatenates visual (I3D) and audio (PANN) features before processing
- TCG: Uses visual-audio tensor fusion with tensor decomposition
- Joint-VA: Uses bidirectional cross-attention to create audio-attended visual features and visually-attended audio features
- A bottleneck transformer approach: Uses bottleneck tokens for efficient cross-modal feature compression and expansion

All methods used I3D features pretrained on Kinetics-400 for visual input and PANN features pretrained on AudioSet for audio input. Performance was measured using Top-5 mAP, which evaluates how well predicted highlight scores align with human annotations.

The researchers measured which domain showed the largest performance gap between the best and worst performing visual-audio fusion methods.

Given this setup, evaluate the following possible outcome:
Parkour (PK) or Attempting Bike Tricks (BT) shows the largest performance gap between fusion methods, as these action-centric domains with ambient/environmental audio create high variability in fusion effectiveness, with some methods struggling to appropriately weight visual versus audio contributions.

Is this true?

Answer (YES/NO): NO